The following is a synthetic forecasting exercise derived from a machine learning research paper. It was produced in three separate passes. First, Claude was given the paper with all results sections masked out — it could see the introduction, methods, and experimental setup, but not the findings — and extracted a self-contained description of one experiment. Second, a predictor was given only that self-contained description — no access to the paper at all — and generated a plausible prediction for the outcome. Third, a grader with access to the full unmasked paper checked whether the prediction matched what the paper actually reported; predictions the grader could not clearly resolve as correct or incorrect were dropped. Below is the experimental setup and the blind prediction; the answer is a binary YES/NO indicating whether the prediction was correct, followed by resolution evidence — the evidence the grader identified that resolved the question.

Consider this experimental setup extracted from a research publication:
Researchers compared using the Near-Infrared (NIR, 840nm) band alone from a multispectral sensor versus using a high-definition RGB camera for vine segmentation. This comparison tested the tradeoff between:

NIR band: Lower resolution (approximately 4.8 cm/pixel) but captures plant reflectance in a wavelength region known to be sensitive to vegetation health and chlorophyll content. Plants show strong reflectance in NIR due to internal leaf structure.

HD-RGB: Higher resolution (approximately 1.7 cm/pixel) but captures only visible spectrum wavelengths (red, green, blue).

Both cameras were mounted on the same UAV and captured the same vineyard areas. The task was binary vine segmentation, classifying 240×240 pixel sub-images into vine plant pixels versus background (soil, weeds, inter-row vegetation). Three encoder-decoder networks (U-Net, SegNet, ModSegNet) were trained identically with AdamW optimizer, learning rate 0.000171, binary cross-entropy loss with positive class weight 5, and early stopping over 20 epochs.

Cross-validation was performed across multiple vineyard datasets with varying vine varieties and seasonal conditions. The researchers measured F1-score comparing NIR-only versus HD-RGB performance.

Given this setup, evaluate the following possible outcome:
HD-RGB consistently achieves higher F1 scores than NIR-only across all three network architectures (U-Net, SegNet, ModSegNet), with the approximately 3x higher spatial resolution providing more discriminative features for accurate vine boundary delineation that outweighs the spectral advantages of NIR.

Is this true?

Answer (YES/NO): NO